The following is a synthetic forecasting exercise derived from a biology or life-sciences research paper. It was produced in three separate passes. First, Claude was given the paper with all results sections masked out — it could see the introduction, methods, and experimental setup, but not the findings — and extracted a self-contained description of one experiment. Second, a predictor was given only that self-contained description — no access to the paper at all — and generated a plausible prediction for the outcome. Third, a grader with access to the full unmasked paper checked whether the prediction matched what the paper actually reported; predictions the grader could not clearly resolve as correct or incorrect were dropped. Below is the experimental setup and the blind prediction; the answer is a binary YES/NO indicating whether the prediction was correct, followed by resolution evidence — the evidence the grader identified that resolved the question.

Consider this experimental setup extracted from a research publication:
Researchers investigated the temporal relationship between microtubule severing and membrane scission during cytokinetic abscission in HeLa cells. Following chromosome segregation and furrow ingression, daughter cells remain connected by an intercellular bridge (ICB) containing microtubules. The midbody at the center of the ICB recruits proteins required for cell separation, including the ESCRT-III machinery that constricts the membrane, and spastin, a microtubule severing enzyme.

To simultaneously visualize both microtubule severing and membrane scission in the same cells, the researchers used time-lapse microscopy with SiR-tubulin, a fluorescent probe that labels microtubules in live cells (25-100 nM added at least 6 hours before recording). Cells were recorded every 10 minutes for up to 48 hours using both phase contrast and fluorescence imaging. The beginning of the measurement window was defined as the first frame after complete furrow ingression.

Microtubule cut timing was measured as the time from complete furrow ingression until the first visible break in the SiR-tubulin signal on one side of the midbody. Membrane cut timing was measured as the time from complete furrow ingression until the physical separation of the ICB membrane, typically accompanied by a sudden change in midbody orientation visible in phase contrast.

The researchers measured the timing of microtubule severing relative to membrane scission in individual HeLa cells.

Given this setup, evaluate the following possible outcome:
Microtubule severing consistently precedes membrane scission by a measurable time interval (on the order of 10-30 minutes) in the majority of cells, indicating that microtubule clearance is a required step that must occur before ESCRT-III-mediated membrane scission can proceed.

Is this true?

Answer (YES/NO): NO